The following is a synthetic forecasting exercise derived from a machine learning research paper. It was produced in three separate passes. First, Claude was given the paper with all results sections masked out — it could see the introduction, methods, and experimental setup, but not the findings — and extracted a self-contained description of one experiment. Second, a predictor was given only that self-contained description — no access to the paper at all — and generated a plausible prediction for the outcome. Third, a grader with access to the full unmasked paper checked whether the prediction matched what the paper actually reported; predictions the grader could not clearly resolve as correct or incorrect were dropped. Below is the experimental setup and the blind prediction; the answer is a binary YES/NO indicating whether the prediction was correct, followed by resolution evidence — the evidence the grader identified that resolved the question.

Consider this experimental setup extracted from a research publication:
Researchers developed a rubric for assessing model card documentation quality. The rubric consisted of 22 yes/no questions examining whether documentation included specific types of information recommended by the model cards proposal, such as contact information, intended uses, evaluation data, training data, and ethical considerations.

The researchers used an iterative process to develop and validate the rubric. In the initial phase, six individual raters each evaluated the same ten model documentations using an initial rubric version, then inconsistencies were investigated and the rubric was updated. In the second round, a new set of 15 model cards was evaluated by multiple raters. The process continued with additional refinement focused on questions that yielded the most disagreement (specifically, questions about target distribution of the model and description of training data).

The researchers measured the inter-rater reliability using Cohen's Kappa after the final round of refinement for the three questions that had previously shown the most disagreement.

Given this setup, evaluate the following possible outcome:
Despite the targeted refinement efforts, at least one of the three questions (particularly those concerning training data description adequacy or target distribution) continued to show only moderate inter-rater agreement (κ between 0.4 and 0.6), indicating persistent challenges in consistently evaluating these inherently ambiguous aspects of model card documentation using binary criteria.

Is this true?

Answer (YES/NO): NO